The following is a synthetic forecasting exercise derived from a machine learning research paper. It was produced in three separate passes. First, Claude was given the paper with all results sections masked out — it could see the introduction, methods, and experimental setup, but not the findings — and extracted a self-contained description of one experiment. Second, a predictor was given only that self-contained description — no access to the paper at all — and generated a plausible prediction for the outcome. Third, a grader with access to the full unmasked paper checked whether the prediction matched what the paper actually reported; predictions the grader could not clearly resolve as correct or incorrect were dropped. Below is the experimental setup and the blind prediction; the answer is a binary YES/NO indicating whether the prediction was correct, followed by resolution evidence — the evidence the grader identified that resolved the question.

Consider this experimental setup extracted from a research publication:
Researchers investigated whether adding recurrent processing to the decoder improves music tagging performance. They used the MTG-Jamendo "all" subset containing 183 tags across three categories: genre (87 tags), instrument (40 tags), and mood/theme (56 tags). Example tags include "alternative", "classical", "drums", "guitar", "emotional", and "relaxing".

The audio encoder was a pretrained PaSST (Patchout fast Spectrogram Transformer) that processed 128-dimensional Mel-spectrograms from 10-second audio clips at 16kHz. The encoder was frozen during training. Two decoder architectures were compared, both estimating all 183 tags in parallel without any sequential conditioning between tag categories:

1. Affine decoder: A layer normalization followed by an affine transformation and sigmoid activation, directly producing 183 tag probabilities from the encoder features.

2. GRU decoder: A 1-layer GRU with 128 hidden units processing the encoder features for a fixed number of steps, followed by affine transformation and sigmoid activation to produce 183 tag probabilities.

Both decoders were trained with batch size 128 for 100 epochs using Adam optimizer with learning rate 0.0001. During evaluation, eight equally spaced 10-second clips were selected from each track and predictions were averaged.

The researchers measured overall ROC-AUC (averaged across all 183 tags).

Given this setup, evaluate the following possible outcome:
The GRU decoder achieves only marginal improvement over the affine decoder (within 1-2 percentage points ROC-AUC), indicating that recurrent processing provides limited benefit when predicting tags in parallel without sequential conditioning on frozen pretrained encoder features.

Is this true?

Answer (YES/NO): NO